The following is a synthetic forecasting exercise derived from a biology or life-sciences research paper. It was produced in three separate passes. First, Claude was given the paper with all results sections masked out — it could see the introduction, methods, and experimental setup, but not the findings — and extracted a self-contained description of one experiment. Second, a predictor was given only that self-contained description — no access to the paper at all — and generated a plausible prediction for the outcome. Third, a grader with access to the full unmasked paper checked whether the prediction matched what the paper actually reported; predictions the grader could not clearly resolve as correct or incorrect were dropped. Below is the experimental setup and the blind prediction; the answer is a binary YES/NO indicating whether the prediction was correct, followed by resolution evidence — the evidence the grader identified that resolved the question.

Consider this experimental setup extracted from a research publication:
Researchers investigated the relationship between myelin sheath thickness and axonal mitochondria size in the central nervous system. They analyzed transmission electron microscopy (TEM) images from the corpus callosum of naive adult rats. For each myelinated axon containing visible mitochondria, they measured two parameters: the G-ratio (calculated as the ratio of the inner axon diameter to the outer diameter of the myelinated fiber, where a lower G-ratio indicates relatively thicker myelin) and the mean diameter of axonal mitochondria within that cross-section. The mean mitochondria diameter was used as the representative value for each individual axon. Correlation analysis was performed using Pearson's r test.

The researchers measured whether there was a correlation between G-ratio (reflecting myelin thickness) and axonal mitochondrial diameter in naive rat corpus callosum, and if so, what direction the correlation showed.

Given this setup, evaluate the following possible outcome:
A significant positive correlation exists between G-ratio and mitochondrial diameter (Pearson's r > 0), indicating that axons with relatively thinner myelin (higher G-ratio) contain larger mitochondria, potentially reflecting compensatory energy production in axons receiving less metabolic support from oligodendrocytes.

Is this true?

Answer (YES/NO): YES